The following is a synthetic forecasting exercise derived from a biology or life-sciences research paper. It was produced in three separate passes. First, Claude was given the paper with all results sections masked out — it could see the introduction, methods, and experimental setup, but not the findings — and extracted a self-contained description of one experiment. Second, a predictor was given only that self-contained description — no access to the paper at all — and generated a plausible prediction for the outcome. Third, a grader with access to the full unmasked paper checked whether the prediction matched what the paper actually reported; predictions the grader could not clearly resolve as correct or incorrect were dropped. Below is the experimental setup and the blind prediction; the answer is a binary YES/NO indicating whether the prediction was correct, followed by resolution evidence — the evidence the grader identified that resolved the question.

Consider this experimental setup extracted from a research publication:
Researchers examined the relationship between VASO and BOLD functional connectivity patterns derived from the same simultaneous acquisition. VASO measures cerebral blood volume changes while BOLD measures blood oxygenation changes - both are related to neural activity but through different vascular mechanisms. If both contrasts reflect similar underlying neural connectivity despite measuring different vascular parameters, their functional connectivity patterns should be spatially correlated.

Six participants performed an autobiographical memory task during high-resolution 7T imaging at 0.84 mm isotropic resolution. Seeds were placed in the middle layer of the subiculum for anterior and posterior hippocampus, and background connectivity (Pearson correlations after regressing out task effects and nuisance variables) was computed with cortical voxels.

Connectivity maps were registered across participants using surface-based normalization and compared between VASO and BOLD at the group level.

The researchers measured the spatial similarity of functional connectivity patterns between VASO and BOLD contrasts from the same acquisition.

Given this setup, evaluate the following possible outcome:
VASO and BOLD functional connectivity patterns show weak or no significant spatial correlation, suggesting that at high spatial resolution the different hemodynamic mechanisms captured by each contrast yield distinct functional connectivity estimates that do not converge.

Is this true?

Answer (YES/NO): NO